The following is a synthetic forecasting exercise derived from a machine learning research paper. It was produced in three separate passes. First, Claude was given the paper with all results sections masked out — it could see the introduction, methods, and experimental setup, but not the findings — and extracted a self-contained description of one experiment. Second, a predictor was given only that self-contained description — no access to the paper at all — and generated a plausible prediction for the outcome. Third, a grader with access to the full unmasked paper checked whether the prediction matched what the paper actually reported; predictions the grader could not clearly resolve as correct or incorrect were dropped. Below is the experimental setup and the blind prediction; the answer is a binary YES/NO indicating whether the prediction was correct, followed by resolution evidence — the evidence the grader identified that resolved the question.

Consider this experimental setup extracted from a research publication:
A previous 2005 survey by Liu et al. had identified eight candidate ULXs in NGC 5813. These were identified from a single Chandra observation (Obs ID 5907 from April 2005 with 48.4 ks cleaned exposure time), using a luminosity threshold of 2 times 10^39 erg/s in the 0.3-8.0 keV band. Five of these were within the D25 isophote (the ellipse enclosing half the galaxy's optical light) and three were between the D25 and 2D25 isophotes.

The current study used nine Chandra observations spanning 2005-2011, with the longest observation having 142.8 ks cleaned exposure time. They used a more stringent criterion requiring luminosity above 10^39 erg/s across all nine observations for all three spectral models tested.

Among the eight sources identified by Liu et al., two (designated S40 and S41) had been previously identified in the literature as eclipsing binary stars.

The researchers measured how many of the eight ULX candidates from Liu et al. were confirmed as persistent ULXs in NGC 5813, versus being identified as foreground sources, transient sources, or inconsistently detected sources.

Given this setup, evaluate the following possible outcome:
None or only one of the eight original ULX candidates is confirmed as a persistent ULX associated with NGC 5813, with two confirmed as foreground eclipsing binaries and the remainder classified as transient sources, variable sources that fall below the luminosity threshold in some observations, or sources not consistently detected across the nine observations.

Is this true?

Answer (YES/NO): NO